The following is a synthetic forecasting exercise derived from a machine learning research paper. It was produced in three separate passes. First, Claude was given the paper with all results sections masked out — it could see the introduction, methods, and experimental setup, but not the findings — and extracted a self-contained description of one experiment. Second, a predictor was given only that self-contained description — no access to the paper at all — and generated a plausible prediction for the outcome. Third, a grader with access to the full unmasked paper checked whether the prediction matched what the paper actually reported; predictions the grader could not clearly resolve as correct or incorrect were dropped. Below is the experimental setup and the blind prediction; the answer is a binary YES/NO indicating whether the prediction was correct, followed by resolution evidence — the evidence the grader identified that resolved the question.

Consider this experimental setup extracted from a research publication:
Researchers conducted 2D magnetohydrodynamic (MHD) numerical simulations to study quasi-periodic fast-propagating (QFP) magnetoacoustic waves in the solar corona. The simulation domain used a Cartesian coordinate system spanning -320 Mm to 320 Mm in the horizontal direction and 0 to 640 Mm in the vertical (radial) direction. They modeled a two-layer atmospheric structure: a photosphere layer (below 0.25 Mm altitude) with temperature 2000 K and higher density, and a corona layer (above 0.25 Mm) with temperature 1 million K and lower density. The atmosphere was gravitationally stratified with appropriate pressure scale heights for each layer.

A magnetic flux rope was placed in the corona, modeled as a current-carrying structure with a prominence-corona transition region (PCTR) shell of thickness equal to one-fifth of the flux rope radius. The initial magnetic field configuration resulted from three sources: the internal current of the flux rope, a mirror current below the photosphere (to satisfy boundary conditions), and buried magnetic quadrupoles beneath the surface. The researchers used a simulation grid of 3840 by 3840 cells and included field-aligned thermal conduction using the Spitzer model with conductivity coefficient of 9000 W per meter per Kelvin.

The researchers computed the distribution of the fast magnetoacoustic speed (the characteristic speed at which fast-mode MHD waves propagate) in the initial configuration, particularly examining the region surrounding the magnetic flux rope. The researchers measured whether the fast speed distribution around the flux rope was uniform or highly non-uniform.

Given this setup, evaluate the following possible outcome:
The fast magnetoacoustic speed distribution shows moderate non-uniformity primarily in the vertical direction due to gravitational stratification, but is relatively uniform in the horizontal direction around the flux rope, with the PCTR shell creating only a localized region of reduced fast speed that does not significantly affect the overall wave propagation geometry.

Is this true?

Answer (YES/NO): NO